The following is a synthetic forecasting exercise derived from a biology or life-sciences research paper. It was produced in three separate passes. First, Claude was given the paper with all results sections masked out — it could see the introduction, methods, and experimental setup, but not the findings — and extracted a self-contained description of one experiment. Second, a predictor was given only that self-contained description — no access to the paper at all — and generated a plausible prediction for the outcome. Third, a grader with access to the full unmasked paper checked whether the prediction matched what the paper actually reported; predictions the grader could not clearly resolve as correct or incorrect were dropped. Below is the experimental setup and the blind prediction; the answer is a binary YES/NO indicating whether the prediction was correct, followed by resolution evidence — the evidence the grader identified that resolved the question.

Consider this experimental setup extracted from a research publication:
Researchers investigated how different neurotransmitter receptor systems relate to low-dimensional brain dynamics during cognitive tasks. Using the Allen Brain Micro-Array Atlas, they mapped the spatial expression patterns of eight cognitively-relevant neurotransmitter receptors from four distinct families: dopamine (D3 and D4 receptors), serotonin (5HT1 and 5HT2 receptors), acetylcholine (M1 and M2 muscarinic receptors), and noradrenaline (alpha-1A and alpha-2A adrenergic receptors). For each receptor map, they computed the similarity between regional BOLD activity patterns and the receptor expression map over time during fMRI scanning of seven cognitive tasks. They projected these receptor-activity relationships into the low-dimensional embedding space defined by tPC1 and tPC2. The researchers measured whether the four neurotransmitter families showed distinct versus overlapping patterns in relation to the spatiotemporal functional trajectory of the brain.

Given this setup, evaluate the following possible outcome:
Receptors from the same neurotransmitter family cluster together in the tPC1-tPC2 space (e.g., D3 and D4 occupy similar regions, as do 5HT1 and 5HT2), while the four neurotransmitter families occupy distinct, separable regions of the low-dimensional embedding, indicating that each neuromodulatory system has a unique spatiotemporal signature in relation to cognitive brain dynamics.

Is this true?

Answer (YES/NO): NO